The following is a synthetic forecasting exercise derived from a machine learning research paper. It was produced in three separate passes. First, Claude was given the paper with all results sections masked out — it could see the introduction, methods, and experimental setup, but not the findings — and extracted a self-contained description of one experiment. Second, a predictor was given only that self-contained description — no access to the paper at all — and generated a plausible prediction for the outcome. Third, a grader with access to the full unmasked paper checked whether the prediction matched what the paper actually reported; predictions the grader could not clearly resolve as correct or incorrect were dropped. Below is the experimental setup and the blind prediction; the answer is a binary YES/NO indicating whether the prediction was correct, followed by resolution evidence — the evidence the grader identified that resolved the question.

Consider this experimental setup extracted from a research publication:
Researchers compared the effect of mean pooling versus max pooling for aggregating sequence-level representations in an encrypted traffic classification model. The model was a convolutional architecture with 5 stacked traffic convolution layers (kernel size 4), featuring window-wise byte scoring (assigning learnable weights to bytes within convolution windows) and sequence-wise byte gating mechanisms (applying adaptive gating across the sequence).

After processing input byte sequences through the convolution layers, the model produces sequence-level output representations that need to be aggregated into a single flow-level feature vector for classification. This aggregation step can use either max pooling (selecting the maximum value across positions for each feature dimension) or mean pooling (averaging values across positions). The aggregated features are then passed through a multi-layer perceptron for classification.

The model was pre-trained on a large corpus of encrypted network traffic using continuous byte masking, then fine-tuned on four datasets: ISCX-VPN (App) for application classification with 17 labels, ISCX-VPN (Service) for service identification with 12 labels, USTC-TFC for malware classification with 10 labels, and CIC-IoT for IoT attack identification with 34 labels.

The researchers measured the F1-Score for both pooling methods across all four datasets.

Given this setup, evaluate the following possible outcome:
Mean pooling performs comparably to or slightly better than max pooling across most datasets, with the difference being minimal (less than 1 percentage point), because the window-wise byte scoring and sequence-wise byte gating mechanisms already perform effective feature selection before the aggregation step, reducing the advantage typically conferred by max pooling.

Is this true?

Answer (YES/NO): NO